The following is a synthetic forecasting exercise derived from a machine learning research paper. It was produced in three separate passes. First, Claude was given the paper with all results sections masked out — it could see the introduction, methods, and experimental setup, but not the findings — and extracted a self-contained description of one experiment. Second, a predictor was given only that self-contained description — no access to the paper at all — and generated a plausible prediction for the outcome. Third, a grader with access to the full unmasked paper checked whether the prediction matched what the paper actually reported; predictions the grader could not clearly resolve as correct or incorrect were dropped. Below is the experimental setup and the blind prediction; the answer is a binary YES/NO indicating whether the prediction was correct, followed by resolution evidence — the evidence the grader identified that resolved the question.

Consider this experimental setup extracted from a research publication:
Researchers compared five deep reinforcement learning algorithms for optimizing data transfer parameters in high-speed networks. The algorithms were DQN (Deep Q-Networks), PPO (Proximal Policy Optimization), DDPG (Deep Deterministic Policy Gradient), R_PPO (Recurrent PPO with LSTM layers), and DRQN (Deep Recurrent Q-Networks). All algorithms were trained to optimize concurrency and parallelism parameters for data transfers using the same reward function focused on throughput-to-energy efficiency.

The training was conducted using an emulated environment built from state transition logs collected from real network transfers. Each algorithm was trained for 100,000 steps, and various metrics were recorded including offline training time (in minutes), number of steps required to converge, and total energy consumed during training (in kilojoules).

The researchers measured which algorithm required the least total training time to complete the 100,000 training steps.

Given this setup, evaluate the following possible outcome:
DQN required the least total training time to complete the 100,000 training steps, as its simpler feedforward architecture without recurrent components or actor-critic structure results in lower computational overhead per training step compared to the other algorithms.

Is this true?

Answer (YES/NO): YES